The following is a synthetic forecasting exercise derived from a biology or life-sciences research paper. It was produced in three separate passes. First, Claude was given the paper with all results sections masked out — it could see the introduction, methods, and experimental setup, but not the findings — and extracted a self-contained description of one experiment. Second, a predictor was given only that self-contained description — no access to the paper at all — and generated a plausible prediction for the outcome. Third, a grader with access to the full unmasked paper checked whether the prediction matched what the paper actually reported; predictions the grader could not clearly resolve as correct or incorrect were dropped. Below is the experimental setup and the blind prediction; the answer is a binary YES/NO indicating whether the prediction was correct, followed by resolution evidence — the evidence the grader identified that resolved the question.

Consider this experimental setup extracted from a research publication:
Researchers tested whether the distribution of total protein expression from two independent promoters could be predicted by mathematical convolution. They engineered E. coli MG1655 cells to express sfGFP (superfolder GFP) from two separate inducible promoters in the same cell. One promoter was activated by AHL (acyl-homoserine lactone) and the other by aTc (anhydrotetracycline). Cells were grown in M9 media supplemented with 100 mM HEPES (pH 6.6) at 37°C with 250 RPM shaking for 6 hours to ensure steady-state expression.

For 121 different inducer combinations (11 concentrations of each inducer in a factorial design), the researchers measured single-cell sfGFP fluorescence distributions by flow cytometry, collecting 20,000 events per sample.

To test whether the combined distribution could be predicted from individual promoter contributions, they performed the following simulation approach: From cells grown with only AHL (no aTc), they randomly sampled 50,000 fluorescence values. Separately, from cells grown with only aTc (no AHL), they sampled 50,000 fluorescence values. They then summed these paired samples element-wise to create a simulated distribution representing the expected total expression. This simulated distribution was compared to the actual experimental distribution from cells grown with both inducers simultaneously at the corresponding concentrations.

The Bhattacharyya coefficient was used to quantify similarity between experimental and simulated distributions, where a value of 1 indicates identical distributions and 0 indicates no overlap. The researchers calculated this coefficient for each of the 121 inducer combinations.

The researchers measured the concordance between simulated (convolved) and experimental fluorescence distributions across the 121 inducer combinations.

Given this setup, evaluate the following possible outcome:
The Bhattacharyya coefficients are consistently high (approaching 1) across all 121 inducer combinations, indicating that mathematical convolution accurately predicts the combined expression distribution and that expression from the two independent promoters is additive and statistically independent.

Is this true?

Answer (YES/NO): YES